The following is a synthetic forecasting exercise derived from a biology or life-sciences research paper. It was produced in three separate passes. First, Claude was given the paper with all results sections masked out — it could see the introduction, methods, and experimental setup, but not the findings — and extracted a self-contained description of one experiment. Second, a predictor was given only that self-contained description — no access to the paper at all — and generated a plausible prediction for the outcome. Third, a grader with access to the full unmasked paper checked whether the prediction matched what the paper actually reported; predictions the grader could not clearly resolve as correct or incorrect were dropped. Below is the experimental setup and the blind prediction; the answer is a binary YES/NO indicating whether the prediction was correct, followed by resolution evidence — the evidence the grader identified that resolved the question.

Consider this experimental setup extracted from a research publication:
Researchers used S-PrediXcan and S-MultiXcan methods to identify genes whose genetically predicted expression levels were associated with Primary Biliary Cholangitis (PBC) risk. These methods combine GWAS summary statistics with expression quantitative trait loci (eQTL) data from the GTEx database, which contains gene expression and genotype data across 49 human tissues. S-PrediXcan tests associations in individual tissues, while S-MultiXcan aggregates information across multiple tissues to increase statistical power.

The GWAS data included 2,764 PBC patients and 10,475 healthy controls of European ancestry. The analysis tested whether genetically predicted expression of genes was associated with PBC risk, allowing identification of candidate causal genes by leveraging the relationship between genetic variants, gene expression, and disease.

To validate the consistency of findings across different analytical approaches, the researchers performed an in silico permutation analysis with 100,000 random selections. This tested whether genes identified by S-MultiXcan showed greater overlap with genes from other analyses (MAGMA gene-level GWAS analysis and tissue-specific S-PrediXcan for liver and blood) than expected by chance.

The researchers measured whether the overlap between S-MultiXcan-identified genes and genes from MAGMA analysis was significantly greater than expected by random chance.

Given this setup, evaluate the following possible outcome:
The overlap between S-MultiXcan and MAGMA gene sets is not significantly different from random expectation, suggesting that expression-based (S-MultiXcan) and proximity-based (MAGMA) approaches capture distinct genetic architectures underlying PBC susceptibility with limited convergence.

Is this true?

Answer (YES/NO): NO